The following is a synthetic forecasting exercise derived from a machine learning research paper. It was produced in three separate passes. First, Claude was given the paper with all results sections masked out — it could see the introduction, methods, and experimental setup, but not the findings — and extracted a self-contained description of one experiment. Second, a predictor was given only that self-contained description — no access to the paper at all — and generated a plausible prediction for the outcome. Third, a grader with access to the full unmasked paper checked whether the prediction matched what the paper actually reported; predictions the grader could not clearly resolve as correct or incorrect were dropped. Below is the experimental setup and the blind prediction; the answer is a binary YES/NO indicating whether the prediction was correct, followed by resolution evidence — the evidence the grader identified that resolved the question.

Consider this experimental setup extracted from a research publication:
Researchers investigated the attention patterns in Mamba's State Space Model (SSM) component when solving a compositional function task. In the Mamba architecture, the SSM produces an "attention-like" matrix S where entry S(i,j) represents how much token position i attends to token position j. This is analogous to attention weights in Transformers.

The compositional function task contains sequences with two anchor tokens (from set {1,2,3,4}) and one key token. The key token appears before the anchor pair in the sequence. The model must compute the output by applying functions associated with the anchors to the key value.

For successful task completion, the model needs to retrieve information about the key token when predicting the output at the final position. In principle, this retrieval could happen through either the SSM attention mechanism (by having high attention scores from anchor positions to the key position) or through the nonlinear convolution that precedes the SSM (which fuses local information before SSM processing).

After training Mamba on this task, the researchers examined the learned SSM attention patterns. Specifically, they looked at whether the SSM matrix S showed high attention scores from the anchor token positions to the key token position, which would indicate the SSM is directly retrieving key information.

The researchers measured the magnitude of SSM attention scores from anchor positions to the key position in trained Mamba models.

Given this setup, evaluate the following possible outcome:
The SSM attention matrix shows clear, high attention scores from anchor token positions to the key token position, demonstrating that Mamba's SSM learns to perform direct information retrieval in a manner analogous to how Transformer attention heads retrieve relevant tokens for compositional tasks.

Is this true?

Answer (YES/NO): NO